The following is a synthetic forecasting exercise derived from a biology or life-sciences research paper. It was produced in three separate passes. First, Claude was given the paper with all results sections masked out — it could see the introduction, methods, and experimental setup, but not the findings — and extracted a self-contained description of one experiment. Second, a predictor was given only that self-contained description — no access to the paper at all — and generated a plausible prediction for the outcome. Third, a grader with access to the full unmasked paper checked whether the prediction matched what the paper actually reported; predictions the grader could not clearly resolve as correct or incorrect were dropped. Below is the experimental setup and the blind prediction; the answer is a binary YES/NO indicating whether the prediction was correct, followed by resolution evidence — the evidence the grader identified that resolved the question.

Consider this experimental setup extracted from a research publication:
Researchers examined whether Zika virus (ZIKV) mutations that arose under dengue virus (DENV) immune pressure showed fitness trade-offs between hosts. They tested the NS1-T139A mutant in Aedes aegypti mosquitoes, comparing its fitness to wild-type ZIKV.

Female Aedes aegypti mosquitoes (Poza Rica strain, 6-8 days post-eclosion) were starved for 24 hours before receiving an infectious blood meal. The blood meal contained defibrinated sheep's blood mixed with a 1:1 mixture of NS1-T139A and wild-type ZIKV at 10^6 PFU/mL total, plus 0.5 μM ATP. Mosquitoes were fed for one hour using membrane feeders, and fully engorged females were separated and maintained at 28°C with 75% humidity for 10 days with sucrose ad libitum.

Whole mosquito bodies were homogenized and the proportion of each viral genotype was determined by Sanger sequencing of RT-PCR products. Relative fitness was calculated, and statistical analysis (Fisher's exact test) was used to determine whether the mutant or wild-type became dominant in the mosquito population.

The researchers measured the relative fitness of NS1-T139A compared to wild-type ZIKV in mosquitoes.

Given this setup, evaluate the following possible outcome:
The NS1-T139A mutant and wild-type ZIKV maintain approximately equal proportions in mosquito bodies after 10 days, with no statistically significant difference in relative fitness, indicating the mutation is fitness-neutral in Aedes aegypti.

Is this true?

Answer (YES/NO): NO